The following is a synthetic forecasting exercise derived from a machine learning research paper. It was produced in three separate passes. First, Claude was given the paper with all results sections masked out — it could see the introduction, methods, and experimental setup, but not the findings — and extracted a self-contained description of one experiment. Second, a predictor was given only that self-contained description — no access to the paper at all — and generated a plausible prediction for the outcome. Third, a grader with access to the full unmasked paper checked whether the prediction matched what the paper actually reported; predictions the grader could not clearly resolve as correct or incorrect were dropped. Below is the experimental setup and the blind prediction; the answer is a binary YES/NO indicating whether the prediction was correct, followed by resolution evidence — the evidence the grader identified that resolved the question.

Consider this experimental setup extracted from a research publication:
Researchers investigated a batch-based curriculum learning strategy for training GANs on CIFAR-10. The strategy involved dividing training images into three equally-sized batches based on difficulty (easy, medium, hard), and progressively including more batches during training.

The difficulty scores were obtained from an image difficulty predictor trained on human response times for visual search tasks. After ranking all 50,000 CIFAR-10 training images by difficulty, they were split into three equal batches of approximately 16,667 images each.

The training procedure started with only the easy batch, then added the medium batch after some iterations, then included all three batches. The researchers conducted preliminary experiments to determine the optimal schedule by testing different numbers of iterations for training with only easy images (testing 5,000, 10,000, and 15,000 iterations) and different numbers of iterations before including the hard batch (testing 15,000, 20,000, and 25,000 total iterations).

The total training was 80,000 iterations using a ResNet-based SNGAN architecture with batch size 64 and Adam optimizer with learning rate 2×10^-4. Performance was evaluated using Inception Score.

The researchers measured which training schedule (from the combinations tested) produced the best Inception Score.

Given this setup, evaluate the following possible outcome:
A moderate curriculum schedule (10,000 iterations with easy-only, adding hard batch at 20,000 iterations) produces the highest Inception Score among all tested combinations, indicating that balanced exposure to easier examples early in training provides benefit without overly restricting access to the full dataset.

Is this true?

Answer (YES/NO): NO